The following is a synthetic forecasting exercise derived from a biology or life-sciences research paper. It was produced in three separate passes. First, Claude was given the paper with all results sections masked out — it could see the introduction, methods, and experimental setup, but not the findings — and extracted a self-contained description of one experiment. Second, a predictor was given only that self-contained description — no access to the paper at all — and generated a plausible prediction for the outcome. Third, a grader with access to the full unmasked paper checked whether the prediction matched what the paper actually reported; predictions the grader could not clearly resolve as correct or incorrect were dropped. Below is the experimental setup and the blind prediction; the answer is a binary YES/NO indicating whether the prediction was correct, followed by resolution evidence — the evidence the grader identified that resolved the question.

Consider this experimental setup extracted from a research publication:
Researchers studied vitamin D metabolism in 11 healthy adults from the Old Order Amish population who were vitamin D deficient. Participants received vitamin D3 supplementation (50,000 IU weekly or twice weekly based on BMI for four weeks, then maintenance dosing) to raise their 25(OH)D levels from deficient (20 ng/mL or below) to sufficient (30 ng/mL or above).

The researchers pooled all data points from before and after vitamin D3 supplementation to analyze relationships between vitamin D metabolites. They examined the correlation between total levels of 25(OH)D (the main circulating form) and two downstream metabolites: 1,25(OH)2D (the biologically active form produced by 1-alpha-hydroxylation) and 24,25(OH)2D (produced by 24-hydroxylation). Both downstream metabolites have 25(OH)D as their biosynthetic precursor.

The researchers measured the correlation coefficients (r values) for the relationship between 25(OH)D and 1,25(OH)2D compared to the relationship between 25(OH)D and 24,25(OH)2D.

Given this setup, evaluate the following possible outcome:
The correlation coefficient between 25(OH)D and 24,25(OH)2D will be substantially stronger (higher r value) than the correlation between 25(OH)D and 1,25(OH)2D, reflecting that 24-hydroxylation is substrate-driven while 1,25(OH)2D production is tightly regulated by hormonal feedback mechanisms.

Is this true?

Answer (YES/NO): YES